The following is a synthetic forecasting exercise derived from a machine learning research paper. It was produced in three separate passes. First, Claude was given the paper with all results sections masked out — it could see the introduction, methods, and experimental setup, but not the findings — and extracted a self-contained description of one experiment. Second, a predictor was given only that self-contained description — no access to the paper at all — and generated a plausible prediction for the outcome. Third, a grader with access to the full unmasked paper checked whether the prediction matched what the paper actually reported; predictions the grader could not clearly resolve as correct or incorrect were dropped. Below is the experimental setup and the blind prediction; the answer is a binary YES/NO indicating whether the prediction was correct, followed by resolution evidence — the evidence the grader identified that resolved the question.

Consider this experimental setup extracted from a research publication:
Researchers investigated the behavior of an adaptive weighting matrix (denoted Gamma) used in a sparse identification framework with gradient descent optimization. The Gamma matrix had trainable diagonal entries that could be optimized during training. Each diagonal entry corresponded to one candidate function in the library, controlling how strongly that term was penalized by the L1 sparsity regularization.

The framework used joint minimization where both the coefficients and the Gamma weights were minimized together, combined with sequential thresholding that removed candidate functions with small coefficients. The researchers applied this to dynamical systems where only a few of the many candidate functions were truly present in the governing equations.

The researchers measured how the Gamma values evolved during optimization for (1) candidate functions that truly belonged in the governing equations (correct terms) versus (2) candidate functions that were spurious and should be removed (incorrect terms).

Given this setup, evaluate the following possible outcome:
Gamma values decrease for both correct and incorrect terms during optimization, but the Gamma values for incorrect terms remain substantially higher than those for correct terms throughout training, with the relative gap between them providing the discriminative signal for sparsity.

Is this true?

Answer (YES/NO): NO